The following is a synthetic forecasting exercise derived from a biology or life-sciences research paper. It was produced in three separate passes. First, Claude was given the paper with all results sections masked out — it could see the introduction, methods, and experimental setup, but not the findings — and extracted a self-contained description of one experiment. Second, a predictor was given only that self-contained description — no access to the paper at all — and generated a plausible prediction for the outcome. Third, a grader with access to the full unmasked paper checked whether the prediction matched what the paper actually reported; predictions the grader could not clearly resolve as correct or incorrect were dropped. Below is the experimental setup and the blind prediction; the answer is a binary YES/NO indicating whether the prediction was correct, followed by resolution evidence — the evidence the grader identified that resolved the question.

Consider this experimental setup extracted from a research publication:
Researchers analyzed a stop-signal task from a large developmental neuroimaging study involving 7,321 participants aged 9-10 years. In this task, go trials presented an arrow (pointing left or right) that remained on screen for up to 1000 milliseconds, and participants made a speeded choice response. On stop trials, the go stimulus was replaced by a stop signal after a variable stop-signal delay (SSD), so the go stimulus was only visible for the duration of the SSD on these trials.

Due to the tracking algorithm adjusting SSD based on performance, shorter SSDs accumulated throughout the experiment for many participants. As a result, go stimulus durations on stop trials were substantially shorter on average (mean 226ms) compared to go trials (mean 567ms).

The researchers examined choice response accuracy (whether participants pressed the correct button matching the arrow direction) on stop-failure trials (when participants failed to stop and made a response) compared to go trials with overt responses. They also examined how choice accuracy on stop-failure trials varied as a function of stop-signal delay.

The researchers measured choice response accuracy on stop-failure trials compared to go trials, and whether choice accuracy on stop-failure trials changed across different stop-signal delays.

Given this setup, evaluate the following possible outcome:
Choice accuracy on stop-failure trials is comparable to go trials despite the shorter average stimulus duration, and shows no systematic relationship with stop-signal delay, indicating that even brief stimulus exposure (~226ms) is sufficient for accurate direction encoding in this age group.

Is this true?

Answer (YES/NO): NO